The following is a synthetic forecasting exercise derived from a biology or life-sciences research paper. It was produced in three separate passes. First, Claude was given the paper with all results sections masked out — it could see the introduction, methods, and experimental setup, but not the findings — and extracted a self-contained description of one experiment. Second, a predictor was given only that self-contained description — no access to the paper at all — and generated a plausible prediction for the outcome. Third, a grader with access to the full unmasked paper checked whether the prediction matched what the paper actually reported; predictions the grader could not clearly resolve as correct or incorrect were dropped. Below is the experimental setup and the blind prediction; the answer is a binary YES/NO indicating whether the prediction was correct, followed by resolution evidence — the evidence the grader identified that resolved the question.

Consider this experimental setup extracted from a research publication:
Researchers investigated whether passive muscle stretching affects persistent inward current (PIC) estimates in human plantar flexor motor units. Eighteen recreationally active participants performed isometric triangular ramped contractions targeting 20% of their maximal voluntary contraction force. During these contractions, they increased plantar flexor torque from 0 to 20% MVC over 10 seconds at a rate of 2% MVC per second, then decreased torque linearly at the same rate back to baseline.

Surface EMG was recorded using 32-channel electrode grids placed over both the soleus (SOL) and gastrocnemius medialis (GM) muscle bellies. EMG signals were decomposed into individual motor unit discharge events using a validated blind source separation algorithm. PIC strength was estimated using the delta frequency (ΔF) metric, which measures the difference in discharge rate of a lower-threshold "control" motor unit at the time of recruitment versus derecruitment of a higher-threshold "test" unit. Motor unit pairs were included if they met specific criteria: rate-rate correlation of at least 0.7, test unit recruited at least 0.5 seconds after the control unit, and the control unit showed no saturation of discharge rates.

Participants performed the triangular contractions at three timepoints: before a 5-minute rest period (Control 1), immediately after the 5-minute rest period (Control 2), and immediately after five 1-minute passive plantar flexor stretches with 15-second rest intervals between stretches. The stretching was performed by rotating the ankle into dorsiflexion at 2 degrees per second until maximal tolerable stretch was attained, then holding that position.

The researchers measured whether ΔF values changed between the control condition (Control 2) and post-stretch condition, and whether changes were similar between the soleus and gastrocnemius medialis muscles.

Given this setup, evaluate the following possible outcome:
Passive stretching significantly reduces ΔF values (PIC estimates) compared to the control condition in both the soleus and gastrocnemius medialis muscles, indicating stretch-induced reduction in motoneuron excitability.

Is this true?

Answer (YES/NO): NO